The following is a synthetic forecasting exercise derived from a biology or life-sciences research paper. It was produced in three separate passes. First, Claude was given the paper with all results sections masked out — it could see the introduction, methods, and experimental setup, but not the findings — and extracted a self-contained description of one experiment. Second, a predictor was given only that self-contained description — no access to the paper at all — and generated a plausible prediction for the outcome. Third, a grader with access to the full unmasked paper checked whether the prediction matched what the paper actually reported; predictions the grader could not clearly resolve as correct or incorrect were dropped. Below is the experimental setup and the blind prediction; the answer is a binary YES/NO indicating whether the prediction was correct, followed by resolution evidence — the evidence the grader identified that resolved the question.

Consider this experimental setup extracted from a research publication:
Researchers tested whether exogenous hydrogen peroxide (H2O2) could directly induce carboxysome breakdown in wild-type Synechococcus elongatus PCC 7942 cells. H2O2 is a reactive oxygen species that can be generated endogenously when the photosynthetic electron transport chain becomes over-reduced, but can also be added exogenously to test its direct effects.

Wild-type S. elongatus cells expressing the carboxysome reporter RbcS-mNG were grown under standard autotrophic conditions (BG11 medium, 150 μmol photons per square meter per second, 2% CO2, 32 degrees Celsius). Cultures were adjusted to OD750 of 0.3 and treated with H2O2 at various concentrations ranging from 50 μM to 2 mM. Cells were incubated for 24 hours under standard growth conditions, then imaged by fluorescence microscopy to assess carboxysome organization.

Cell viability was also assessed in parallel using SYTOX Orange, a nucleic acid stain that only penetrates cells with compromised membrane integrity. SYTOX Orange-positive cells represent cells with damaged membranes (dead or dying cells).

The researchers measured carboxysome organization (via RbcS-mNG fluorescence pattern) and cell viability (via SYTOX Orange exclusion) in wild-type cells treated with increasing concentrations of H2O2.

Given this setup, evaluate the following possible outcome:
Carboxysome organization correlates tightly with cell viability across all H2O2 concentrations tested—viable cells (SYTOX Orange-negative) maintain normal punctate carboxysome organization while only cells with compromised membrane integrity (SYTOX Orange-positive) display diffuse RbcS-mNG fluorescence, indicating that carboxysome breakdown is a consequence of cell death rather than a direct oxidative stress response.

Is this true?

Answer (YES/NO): NO